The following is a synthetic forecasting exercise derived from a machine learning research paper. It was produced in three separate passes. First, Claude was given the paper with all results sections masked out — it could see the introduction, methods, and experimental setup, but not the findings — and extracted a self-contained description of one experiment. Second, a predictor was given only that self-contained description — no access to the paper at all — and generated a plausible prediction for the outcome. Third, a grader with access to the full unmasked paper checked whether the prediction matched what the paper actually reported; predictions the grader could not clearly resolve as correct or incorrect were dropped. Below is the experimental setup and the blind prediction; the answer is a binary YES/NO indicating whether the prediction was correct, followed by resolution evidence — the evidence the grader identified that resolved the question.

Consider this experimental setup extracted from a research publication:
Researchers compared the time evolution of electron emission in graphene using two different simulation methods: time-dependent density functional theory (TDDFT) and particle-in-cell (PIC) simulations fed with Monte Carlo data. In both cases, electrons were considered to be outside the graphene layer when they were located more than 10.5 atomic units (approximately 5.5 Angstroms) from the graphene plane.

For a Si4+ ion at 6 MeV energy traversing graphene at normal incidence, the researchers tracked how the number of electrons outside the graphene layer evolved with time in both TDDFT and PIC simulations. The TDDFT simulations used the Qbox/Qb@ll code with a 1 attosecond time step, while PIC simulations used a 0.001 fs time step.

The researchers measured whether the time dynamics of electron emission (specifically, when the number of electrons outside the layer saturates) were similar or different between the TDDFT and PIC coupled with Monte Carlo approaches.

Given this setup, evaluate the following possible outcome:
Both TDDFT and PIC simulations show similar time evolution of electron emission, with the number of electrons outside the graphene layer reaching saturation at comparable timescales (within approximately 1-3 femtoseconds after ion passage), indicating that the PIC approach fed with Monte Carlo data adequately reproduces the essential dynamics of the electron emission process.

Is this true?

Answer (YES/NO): YES